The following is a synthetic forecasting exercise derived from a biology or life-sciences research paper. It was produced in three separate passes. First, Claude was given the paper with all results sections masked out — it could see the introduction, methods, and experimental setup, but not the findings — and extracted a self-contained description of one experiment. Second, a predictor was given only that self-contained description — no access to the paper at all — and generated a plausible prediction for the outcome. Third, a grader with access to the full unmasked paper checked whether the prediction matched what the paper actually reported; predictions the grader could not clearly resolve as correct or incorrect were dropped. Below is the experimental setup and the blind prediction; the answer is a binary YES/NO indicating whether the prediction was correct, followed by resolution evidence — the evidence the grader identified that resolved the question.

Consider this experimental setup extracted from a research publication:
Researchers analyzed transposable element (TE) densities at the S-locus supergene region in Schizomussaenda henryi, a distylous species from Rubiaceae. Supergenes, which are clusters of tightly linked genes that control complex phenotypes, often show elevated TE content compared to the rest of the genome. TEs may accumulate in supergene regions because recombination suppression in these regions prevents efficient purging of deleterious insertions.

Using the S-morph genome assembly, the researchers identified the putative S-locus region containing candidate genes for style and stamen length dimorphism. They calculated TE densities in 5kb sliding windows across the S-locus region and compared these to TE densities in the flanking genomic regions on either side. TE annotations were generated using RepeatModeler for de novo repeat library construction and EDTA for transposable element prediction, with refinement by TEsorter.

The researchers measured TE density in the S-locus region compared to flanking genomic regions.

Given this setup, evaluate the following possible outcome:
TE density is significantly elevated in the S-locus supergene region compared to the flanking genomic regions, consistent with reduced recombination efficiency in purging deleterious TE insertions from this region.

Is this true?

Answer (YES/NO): YES